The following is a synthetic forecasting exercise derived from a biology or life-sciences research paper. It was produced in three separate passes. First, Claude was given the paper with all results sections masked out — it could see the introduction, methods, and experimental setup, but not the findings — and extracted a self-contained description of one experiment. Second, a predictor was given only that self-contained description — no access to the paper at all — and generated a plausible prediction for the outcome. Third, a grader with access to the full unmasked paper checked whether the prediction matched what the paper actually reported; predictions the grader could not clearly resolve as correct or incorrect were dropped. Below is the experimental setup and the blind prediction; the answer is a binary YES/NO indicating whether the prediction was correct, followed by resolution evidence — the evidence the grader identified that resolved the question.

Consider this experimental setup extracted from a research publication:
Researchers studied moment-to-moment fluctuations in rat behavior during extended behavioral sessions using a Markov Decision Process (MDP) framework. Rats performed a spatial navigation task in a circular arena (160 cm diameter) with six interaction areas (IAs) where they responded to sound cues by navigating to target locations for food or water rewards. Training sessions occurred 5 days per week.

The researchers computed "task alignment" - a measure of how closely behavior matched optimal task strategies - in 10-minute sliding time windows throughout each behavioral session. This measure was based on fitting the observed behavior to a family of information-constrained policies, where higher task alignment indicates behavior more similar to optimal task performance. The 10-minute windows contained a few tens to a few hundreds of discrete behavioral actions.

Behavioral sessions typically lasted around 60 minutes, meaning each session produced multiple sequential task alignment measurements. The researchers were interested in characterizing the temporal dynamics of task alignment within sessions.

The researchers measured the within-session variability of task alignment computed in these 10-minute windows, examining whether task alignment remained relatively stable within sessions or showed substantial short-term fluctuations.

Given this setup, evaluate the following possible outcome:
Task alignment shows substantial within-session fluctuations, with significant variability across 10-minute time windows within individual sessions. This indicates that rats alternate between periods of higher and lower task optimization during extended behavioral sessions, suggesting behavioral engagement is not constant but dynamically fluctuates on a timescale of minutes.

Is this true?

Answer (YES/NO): NO